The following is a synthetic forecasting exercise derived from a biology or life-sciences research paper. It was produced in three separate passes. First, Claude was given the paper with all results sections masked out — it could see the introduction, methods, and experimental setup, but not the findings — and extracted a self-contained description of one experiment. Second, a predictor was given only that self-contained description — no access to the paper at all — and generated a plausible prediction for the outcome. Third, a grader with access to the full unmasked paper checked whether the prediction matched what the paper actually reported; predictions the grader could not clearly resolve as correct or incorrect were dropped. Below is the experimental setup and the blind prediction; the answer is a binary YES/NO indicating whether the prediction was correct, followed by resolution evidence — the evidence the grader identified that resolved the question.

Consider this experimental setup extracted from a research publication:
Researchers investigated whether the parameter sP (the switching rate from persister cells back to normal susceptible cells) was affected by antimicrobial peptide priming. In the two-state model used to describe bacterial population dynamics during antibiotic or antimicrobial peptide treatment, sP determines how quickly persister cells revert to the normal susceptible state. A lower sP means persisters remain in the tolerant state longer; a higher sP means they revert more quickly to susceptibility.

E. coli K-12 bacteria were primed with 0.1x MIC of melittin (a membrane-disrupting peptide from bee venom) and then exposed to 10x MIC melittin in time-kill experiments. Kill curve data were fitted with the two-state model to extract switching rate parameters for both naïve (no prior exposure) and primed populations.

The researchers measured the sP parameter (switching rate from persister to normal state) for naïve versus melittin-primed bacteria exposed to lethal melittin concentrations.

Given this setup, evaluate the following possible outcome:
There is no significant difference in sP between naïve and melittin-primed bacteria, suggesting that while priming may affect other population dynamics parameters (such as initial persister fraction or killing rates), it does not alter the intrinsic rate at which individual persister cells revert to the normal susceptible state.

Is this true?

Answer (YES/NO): NO